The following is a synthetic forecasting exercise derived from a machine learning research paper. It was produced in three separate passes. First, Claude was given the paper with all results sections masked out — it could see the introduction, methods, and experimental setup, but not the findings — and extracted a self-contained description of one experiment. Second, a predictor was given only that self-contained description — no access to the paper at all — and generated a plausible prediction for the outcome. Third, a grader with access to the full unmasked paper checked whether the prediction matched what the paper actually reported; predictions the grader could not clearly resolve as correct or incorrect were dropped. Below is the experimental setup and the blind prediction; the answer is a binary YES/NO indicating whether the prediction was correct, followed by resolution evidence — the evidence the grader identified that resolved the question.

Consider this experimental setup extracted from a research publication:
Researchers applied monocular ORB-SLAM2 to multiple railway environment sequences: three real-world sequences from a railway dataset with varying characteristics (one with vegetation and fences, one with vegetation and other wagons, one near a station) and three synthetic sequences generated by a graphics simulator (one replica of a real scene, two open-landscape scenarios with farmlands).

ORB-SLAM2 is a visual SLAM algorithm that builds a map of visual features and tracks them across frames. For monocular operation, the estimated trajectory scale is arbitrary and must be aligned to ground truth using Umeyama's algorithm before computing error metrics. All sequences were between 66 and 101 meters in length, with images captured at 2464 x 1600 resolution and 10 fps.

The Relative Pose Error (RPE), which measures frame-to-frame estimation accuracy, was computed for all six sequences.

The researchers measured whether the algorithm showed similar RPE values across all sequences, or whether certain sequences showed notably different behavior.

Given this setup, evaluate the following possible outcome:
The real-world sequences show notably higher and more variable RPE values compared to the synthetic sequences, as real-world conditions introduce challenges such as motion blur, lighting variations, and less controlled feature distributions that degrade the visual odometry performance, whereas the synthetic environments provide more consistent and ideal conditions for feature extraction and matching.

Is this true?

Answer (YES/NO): NO